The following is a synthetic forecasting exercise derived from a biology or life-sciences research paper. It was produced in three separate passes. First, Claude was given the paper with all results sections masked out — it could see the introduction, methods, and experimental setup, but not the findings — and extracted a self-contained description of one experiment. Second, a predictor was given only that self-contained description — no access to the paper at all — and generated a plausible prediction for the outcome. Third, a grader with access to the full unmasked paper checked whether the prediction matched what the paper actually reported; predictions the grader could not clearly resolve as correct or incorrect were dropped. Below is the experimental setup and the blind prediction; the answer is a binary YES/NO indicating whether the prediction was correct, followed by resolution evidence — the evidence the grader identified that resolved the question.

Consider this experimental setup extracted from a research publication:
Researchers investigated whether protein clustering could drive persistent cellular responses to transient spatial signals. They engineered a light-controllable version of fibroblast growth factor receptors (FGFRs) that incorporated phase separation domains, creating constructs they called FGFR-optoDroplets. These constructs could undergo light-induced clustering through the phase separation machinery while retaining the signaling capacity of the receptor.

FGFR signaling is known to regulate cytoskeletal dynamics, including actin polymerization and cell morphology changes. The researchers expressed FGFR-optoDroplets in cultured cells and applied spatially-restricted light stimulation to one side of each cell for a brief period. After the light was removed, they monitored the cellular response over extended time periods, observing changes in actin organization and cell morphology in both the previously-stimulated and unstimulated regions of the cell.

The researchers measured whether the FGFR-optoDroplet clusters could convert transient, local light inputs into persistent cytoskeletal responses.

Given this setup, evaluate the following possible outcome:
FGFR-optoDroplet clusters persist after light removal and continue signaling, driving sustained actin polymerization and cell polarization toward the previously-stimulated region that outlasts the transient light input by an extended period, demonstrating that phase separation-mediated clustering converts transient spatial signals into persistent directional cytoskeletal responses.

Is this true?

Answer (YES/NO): NO